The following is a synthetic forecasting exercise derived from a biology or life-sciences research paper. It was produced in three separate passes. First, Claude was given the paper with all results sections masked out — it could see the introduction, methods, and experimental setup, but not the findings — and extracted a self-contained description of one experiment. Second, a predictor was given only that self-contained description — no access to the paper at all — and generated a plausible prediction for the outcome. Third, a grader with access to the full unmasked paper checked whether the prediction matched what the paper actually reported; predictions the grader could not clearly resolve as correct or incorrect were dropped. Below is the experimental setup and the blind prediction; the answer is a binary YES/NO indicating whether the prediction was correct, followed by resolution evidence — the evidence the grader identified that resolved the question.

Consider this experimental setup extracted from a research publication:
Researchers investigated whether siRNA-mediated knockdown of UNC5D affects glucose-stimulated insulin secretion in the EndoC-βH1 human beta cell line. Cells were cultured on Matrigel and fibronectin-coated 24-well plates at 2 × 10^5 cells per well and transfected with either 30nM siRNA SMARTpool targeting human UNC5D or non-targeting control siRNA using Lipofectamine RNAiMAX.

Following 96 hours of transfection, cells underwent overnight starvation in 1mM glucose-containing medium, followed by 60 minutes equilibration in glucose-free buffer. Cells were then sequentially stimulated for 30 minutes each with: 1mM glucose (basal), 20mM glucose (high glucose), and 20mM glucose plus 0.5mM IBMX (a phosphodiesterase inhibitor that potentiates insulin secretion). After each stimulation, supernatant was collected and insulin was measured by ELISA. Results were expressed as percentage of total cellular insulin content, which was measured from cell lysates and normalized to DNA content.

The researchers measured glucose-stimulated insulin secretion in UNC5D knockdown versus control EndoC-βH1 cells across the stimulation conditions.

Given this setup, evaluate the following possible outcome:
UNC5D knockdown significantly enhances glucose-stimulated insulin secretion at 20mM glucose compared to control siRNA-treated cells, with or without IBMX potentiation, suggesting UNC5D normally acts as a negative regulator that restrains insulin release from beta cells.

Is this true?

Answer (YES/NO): NO